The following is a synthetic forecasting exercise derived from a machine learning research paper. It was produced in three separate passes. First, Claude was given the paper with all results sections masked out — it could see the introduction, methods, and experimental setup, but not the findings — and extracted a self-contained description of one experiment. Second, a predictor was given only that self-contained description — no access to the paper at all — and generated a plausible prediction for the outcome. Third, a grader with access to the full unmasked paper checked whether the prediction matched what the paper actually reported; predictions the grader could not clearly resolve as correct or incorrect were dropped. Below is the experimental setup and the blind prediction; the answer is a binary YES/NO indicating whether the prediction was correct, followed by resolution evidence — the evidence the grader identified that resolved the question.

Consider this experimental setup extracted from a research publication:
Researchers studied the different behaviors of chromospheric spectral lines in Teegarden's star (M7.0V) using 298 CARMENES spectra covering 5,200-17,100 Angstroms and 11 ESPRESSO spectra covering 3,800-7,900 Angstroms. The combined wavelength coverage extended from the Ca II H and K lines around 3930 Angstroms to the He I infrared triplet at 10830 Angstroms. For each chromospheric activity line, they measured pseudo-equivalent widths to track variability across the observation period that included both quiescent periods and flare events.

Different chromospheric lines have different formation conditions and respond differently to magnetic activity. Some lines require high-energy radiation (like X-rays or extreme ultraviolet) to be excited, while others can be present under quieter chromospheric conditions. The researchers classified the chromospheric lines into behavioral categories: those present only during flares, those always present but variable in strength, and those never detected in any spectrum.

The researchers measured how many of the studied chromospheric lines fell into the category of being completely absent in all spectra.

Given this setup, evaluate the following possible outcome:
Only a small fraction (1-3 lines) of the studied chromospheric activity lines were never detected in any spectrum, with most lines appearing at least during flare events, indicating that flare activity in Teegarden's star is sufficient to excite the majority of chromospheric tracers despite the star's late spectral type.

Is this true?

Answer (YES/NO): YES